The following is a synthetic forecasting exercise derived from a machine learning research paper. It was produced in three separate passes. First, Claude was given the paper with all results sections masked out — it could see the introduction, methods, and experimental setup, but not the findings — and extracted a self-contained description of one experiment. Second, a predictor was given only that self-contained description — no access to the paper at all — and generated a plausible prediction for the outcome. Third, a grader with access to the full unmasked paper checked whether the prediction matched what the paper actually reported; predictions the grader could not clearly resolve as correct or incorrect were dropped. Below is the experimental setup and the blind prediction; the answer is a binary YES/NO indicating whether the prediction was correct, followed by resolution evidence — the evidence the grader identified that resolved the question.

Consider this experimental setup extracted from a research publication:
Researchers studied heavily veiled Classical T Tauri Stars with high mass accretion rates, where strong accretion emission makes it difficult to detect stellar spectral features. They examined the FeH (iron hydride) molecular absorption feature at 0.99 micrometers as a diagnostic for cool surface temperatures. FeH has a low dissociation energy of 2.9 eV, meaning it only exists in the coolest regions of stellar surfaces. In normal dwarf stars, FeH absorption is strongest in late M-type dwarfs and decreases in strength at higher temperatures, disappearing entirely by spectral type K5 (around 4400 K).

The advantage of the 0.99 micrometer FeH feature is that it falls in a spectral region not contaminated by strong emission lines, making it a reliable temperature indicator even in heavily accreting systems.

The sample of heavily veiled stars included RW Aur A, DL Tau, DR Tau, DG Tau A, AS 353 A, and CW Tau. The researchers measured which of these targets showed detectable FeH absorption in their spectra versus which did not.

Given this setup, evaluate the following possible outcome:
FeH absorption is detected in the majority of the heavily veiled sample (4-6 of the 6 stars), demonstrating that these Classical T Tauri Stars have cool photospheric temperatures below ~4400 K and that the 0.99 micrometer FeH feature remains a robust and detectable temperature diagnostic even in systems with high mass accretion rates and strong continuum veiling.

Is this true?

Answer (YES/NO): NO